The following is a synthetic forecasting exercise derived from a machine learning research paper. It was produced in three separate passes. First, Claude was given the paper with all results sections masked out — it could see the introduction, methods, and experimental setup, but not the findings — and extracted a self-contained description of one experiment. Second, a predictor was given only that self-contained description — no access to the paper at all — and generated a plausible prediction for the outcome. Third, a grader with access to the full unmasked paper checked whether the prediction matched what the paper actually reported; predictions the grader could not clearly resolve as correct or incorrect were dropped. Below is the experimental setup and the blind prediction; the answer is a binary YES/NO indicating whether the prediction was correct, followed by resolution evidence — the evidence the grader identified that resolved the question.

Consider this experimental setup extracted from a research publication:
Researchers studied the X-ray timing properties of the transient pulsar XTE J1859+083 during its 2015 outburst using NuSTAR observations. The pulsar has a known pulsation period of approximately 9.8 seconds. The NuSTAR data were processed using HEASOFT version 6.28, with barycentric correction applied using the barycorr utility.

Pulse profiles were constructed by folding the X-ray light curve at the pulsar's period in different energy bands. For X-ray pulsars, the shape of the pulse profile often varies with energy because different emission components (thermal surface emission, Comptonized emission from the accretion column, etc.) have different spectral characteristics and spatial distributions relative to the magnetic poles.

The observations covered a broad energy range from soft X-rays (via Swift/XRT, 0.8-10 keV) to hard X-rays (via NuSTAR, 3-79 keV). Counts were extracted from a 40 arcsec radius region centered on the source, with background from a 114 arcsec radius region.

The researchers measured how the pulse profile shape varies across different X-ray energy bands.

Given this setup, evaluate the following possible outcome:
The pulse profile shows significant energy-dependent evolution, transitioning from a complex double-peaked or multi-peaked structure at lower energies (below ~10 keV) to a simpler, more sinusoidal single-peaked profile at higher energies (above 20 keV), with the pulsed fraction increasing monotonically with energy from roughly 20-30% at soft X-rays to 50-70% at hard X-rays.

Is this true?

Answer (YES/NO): NO